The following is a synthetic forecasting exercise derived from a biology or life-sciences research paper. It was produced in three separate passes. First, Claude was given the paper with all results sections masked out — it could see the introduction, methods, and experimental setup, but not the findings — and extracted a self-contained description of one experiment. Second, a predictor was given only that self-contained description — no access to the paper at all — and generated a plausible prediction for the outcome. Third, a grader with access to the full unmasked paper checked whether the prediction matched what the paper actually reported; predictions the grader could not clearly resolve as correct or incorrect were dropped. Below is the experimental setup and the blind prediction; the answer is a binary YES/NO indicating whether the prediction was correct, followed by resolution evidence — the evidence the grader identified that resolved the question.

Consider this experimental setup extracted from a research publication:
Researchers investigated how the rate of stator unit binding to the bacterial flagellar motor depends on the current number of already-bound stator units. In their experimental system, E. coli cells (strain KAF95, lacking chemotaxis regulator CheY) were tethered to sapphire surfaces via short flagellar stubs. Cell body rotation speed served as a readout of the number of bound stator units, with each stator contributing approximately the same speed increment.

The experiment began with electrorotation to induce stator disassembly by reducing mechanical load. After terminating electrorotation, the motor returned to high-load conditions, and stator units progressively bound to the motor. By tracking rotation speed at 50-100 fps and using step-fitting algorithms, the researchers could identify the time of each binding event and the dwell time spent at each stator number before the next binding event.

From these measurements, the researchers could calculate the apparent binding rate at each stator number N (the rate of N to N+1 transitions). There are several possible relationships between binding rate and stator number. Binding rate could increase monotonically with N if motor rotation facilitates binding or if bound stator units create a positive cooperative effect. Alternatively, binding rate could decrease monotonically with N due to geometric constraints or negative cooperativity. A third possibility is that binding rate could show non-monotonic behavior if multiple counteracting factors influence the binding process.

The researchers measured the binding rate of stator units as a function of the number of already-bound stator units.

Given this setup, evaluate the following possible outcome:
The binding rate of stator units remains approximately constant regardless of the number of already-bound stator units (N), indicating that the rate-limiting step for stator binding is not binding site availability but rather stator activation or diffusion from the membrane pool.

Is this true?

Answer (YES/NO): NO